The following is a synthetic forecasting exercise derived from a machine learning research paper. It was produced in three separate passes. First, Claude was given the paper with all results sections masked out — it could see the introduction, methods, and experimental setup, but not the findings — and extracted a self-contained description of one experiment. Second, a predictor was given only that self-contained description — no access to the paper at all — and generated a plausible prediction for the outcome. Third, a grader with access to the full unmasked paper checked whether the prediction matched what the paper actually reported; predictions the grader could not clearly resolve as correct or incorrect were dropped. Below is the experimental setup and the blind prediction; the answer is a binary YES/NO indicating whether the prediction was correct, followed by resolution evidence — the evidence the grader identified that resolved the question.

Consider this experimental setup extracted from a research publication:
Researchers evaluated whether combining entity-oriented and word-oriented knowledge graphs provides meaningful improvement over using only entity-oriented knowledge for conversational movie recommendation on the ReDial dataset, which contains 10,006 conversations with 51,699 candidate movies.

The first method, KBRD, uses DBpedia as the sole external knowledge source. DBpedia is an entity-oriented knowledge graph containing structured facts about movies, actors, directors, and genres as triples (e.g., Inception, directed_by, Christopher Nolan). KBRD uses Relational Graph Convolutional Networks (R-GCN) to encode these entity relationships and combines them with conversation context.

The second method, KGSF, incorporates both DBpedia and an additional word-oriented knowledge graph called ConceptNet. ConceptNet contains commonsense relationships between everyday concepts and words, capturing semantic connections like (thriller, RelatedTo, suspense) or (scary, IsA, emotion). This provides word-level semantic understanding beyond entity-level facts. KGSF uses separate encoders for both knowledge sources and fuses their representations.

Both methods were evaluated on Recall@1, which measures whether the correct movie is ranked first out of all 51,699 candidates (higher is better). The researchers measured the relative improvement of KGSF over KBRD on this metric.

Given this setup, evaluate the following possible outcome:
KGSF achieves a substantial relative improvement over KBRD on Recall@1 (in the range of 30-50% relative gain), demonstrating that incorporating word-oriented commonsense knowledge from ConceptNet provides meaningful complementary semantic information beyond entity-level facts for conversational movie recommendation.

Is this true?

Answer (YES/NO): NO